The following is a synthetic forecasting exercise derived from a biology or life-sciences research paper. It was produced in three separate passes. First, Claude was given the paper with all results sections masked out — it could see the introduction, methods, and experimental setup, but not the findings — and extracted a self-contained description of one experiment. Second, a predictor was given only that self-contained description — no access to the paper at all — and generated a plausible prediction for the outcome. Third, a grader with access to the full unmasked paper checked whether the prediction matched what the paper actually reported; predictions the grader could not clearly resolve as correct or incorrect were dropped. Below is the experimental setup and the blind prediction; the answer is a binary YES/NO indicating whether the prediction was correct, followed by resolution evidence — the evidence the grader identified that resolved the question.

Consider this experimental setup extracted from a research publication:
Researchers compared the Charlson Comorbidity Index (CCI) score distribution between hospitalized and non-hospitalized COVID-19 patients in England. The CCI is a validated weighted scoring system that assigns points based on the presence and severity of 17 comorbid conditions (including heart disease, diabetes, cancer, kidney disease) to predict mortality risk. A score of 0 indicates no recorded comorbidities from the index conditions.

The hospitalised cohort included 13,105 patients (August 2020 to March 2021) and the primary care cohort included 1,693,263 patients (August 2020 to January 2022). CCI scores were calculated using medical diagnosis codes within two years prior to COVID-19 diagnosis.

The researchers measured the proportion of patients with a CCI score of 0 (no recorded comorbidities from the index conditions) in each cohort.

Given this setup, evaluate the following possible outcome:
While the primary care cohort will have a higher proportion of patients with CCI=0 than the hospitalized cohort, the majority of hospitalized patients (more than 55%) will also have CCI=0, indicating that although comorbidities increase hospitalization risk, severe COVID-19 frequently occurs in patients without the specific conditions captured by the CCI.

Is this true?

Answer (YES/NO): NO